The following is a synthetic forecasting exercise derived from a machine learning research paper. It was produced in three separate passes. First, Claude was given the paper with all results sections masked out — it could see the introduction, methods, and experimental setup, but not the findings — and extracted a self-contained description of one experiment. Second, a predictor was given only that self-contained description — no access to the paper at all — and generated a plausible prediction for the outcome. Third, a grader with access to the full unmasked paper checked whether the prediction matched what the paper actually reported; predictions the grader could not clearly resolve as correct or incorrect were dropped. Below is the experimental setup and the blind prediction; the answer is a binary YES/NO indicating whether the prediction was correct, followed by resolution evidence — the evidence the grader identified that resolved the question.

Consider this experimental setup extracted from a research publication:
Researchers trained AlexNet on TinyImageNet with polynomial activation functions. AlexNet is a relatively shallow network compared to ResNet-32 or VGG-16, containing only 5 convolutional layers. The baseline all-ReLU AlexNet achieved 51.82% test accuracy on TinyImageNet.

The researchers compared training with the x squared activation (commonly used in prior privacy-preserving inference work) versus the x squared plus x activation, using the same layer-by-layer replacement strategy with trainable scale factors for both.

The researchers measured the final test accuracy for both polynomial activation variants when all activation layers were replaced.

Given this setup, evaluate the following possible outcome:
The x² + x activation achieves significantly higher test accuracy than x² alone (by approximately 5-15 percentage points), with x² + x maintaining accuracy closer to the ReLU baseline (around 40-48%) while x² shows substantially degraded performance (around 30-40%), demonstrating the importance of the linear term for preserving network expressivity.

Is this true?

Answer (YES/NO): NO